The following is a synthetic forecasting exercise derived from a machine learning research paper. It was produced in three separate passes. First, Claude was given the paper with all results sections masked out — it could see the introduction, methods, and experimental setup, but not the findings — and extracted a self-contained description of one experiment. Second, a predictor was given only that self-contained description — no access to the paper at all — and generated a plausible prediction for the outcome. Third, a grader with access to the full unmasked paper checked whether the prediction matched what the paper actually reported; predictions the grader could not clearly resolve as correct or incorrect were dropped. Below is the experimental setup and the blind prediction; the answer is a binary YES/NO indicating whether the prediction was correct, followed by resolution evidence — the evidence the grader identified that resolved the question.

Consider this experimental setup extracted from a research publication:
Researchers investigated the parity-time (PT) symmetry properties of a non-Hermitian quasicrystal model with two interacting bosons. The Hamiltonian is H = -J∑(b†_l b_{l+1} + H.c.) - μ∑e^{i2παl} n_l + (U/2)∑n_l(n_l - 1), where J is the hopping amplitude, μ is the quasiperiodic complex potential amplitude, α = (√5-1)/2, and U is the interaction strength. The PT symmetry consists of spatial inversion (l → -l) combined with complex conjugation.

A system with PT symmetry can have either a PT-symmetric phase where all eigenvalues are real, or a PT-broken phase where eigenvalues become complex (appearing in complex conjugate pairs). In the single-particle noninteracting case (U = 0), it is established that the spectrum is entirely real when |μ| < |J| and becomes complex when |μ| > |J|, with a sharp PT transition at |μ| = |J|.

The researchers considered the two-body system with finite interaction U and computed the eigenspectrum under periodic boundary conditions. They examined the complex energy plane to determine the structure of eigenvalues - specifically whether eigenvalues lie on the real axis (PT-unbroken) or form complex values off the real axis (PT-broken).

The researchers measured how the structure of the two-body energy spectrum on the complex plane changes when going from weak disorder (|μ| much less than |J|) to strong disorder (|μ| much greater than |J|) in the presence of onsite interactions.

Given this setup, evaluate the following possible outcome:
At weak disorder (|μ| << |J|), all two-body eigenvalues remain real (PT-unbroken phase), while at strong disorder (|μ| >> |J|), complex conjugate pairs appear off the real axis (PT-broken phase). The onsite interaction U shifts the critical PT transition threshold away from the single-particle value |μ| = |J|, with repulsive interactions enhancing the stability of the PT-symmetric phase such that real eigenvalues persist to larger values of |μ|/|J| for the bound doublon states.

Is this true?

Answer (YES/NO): NO